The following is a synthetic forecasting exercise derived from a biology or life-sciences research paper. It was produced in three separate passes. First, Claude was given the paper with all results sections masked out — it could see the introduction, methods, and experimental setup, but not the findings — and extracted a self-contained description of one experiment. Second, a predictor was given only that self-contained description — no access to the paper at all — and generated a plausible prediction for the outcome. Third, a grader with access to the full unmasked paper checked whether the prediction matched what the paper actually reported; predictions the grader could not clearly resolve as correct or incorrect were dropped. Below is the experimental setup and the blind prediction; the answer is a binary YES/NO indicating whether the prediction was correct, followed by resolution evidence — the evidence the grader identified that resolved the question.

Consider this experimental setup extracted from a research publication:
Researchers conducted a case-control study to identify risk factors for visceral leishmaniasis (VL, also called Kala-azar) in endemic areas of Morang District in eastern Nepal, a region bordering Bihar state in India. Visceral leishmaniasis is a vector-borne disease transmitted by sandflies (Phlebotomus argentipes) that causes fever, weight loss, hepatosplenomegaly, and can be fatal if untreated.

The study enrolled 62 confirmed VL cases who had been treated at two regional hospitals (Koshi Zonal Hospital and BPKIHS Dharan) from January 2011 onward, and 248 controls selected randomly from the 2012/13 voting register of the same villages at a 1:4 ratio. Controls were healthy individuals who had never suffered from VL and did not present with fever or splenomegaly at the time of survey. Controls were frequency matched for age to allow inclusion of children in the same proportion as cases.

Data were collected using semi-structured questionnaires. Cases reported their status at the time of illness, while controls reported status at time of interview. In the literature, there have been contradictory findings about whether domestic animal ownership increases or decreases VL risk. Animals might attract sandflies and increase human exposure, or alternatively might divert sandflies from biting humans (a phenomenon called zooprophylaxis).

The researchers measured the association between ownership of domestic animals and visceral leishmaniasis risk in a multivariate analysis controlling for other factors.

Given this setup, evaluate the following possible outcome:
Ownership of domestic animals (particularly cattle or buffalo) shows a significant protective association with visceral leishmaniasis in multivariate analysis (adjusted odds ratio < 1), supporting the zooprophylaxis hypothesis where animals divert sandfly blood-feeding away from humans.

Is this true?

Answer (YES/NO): NO